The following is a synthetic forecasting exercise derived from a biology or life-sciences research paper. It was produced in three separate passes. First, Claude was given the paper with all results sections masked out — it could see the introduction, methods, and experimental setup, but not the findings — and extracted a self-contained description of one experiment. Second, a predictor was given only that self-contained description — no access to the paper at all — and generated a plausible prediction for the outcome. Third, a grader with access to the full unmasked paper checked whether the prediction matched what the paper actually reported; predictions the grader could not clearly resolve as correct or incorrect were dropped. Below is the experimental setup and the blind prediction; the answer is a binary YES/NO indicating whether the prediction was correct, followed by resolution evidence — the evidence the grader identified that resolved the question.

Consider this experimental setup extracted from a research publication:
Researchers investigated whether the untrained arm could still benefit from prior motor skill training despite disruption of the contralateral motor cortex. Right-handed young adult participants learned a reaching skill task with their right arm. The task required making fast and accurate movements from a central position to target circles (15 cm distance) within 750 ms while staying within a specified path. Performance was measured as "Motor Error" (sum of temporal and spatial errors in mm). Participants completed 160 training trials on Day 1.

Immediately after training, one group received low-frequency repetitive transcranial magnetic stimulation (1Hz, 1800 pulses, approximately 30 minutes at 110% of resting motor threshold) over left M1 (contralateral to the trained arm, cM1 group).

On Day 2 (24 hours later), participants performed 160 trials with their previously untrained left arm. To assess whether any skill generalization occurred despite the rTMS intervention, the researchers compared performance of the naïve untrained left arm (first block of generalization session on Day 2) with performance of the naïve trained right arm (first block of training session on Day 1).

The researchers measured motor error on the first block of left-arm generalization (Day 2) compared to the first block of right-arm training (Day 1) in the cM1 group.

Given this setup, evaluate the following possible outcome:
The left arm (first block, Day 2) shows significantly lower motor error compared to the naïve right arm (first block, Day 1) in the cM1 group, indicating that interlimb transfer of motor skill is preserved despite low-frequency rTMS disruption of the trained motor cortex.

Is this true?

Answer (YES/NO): YES